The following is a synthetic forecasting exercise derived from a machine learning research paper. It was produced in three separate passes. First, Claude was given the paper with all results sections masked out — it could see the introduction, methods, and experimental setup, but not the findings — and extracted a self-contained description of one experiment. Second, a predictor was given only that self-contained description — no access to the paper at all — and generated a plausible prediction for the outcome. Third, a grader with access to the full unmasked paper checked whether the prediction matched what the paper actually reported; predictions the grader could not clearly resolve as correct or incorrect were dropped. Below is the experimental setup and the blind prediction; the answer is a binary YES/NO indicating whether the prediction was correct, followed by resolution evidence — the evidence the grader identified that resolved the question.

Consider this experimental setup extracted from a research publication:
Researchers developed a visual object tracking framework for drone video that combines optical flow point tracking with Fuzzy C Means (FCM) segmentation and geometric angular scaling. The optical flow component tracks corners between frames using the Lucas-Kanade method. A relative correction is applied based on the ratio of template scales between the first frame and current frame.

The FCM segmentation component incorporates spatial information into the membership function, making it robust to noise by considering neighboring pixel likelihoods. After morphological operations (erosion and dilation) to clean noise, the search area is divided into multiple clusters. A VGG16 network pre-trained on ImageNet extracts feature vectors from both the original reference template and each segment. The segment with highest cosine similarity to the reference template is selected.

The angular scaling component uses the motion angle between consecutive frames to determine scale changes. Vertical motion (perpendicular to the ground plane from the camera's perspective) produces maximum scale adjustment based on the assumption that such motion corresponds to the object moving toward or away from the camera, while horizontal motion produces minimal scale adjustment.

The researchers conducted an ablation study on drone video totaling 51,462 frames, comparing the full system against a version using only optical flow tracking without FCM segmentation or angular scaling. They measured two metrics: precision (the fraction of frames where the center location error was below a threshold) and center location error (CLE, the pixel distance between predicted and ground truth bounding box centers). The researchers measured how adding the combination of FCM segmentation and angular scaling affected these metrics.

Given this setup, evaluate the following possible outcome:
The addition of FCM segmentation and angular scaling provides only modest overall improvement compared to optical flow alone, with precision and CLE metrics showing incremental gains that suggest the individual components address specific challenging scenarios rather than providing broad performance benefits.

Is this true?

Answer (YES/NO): NO